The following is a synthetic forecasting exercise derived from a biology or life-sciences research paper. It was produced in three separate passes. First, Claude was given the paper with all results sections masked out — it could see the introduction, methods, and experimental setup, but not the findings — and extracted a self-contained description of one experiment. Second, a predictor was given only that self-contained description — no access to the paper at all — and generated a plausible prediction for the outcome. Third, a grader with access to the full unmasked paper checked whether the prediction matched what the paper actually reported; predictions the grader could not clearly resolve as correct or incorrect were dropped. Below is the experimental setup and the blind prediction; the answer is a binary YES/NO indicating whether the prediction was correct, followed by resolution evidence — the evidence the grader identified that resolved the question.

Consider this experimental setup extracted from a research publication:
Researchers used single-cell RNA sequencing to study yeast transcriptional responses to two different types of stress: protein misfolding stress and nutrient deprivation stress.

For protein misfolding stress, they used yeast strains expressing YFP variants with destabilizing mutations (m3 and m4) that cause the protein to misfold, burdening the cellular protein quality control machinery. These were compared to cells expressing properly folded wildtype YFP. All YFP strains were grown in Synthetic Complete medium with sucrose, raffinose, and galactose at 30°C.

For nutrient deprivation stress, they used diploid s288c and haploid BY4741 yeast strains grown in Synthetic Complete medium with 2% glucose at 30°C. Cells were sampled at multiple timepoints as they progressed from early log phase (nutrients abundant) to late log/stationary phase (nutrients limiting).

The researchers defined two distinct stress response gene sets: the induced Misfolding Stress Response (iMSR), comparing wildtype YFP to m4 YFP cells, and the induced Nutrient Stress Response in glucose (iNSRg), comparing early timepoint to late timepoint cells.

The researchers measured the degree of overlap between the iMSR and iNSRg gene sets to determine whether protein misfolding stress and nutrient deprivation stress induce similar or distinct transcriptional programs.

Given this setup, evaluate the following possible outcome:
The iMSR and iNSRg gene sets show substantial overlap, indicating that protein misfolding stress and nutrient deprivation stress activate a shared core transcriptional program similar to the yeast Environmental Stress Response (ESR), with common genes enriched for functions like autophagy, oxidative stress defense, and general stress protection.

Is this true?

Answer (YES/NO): NO